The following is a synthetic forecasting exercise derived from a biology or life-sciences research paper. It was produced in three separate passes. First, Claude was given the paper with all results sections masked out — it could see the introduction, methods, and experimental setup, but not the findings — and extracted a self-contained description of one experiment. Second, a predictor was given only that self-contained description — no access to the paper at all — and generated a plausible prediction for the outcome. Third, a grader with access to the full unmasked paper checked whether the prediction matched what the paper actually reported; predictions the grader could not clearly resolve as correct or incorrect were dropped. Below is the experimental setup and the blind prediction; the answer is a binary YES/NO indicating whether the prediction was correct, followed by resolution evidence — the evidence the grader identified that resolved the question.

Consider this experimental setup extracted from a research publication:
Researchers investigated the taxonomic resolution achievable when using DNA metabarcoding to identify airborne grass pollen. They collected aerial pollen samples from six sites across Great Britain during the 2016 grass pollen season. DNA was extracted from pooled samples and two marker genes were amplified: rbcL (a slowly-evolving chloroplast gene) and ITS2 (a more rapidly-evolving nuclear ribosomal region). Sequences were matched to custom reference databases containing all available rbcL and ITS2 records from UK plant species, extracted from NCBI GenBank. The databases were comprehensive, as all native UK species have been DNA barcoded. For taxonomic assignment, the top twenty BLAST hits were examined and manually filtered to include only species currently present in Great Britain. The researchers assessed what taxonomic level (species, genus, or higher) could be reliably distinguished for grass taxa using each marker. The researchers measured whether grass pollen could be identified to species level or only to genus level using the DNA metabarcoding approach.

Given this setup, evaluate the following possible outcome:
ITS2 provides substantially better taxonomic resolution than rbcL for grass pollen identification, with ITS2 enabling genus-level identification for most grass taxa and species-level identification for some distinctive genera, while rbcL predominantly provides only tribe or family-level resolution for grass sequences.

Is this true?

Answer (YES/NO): NO